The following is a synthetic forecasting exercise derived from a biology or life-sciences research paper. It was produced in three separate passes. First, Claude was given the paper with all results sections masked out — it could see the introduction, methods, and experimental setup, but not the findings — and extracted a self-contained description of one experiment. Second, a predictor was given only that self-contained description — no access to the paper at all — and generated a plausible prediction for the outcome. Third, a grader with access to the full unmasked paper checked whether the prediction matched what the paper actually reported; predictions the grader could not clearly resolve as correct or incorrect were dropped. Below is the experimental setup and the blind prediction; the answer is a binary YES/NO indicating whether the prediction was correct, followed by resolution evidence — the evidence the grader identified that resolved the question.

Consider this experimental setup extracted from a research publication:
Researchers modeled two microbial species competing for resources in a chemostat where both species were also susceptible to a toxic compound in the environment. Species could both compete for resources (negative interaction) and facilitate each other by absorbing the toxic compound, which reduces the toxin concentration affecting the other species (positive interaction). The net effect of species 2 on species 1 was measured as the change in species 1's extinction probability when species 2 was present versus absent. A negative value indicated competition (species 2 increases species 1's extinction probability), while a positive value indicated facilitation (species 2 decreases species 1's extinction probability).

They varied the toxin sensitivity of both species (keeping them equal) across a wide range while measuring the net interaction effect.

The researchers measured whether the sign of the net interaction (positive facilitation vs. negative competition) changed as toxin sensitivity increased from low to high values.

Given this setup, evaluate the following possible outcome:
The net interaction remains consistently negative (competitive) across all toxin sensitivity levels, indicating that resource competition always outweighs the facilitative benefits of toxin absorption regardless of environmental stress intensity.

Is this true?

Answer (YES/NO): NO